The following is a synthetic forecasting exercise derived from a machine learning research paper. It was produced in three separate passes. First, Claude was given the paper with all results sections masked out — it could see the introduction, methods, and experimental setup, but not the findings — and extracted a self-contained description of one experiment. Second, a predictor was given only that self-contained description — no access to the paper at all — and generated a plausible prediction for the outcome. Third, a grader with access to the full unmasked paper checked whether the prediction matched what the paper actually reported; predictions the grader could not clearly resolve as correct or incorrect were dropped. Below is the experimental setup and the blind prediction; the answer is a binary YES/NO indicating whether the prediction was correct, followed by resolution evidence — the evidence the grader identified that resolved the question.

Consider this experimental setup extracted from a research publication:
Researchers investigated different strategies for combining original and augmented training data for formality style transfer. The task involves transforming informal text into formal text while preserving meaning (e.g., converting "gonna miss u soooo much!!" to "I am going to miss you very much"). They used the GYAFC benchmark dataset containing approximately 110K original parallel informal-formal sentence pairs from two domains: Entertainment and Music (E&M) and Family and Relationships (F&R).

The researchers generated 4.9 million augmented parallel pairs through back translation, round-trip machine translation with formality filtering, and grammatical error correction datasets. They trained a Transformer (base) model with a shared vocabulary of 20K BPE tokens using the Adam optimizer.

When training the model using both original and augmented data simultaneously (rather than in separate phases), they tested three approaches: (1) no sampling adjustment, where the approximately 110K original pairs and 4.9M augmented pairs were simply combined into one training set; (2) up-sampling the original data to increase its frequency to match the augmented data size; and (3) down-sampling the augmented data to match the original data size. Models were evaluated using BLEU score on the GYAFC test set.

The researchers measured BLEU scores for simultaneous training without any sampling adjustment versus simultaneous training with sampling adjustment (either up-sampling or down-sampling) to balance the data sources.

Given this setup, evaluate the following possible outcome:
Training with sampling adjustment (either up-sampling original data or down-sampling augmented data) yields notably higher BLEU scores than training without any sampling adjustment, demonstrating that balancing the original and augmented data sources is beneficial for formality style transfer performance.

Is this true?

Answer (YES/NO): YES